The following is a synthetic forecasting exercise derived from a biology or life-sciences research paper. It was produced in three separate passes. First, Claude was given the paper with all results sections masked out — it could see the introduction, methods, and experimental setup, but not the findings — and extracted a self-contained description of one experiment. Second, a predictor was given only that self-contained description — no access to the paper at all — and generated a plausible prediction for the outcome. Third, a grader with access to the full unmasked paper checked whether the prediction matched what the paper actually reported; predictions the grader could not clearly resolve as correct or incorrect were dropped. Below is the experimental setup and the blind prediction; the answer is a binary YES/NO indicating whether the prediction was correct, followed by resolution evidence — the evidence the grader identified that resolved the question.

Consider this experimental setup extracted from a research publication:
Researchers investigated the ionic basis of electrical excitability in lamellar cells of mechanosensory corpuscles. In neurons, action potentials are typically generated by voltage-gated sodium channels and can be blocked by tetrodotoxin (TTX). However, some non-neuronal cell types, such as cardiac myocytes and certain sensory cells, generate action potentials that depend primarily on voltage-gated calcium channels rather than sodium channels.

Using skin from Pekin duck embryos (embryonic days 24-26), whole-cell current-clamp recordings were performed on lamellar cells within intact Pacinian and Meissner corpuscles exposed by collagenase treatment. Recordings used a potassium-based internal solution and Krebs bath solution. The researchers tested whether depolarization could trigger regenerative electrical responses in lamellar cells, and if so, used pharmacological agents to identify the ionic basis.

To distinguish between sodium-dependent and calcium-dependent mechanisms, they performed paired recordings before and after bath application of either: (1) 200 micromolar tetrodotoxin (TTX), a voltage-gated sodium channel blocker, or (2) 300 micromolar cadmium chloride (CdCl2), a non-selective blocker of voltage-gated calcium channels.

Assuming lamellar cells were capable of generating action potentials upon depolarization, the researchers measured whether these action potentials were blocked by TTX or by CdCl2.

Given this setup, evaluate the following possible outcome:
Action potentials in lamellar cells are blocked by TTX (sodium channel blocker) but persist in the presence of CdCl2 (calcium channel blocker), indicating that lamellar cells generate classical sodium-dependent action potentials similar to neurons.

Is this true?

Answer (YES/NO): NO